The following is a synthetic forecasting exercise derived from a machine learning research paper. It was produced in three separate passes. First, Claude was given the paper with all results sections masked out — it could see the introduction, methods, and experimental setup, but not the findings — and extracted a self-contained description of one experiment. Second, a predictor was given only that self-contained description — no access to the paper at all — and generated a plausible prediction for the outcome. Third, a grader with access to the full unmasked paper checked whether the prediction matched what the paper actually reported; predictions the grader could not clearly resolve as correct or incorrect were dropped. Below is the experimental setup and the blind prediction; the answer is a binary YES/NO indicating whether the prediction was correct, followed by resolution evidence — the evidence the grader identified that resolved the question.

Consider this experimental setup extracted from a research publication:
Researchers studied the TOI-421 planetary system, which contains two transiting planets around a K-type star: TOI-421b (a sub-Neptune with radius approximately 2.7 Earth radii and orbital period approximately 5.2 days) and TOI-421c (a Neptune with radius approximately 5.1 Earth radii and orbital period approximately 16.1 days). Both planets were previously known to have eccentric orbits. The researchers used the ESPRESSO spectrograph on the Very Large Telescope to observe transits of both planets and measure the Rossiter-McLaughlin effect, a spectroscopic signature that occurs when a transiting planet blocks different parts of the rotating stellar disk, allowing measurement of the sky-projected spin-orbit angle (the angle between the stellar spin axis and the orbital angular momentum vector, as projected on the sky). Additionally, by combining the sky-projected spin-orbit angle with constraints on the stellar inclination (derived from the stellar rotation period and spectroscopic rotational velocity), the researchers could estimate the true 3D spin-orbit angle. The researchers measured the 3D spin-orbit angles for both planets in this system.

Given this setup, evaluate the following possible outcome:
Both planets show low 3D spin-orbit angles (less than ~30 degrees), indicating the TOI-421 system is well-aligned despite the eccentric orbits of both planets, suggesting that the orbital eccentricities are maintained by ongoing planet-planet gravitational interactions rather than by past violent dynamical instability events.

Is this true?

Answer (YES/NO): NO